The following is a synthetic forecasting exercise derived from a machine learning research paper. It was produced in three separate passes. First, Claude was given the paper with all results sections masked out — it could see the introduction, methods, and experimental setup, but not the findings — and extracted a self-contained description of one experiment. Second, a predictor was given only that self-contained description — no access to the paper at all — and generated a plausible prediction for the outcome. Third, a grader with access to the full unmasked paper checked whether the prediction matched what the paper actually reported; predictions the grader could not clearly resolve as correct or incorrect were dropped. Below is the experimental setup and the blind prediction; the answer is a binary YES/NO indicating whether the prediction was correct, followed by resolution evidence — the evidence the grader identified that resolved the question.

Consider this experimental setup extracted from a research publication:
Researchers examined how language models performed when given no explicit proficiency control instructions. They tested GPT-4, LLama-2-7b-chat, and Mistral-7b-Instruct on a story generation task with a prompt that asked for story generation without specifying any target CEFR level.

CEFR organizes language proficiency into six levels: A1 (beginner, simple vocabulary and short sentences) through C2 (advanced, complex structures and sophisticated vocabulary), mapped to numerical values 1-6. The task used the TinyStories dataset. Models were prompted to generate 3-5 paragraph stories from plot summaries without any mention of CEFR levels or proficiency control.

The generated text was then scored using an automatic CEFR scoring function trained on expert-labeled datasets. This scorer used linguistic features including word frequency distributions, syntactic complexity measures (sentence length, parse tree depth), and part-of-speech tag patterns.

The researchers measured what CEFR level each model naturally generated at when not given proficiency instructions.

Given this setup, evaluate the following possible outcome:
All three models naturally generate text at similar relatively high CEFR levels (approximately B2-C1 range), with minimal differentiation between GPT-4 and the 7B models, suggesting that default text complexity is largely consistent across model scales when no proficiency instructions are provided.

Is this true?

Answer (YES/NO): NO